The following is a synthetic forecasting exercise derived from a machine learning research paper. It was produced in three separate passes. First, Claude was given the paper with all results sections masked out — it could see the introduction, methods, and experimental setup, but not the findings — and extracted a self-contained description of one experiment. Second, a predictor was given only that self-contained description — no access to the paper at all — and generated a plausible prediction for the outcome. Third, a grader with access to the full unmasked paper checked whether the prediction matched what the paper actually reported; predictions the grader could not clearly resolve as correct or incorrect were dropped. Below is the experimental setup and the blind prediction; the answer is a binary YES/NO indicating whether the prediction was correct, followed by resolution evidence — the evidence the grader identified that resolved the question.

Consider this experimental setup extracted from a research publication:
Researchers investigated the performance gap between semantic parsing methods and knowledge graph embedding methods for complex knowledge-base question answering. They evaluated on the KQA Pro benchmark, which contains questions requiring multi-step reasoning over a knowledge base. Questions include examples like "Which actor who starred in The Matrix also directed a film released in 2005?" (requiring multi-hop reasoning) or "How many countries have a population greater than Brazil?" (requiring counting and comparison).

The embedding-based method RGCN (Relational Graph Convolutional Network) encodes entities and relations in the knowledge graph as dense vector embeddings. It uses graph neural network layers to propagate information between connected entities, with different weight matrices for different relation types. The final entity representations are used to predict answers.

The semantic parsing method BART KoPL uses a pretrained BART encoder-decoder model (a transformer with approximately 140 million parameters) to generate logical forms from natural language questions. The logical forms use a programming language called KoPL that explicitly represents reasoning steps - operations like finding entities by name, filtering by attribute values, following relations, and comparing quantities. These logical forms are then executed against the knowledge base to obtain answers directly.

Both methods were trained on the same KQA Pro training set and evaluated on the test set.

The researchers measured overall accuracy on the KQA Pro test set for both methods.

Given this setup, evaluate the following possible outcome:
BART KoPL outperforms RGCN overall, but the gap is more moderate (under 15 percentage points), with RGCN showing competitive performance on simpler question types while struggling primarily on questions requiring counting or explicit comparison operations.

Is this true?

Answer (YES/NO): NO